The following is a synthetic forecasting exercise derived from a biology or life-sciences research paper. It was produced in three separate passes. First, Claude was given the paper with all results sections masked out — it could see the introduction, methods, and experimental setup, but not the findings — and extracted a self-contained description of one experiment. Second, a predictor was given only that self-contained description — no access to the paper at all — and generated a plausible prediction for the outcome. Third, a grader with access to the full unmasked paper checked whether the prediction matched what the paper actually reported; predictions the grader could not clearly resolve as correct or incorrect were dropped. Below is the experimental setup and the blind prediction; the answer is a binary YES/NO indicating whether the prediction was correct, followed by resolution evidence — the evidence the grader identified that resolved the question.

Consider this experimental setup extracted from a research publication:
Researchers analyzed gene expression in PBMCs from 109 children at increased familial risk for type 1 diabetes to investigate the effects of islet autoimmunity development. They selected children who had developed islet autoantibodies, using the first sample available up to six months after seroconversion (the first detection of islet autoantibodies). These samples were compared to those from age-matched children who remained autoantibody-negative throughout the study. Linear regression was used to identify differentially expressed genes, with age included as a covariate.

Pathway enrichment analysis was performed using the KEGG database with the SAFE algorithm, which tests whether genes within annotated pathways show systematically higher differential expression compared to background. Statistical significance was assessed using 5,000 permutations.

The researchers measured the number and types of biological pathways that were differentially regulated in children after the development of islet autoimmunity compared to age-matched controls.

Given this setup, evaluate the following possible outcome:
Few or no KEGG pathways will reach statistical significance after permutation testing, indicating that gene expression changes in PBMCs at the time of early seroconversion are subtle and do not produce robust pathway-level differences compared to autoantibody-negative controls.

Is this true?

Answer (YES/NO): NO